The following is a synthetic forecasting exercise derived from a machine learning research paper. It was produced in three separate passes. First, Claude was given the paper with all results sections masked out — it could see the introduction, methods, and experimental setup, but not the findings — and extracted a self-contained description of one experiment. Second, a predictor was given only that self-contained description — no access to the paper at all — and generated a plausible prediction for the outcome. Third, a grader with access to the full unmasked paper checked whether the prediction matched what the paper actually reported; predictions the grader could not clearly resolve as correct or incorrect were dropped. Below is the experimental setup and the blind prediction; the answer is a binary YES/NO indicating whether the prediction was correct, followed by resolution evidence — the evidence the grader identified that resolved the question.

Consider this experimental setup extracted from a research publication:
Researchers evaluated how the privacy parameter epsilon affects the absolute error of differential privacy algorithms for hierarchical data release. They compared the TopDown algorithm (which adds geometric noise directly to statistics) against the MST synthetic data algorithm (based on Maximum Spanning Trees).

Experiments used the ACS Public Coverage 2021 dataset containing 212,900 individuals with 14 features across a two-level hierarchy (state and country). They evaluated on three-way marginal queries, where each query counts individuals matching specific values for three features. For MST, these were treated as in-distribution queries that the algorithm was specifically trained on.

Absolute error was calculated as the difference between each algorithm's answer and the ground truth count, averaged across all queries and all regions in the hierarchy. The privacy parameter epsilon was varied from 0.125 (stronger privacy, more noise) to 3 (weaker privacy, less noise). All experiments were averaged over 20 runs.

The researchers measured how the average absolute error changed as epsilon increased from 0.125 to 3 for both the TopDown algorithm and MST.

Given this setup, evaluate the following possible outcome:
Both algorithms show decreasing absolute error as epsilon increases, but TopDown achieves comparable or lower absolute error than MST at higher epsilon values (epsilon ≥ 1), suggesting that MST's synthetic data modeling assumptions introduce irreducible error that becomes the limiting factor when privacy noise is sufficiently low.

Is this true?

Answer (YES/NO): NO